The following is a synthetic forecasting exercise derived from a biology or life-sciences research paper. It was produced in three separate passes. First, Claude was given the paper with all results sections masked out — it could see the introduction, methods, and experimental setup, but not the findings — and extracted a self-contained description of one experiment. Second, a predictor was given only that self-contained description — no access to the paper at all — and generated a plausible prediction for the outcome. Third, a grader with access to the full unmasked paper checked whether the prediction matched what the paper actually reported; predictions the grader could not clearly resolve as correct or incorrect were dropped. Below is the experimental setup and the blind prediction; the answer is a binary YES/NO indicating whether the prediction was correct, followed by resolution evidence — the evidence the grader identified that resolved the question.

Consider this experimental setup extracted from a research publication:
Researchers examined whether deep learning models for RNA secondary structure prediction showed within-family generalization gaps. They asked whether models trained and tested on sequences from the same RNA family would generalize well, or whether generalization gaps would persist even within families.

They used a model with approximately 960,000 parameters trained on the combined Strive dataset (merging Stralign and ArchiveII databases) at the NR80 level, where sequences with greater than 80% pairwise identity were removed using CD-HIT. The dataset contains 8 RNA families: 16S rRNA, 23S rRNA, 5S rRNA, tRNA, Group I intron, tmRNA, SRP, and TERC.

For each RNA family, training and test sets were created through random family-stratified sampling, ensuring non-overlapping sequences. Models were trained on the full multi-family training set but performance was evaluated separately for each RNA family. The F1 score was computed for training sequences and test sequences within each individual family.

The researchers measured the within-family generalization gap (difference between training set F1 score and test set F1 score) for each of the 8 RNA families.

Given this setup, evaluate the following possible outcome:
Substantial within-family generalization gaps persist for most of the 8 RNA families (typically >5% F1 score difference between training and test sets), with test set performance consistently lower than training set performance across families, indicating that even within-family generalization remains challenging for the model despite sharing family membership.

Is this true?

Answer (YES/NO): YES